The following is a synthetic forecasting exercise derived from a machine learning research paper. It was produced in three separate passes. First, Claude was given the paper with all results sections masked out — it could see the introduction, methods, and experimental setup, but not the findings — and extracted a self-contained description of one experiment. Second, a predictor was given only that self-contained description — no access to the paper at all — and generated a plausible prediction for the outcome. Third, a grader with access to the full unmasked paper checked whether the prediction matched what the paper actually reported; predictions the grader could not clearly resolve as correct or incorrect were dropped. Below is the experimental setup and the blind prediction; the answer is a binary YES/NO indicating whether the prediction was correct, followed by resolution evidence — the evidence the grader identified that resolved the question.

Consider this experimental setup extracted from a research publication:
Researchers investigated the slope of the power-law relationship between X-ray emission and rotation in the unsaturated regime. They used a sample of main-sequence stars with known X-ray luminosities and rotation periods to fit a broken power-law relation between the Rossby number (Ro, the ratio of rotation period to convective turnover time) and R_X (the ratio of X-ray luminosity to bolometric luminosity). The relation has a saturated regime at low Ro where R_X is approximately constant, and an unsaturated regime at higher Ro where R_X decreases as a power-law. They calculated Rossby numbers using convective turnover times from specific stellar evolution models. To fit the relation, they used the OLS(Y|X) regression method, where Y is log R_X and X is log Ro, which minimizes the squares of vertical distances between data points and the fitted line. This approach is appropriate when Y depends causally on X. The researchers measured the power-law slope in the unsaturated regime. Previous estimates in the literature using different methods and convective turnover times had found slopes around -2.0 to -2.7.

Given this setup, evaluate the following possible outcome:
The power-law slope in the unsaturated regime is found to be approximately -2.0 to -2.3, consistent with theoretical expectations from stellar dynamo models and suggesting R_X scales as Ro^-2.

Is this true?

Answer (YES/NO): NO